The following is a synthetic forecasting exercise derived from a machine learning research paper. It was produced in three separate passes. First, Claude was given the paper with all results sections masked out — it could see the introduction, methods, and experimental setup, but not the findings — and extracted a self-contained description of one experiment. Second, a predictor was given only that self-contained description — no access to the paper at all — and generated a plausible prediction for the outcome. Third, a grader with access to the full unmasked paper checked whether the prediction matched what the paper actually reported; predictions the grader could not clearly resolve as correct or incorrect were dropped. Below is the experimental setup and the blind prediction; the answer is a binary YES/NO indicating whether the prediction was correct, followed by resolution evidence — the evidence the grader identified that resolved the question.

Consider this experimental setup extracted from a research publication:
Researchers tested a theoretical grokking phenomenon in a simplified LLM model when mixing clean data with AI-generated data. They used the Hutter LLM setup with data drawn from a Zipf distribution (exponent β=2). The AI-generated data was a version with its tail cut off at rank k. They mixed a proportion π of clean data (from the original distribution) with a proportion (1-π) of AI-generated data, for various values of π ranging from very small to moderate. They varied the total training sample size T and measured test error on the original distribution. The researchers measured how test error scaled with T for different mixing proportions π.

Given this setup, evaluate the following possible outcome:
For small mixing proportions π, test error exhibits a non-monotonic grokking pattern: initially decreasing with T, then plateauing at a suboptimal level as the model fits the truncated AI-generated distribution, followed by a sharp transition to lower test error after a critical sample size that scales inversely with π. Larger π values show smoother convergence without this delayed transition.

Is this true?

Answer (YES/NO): YES